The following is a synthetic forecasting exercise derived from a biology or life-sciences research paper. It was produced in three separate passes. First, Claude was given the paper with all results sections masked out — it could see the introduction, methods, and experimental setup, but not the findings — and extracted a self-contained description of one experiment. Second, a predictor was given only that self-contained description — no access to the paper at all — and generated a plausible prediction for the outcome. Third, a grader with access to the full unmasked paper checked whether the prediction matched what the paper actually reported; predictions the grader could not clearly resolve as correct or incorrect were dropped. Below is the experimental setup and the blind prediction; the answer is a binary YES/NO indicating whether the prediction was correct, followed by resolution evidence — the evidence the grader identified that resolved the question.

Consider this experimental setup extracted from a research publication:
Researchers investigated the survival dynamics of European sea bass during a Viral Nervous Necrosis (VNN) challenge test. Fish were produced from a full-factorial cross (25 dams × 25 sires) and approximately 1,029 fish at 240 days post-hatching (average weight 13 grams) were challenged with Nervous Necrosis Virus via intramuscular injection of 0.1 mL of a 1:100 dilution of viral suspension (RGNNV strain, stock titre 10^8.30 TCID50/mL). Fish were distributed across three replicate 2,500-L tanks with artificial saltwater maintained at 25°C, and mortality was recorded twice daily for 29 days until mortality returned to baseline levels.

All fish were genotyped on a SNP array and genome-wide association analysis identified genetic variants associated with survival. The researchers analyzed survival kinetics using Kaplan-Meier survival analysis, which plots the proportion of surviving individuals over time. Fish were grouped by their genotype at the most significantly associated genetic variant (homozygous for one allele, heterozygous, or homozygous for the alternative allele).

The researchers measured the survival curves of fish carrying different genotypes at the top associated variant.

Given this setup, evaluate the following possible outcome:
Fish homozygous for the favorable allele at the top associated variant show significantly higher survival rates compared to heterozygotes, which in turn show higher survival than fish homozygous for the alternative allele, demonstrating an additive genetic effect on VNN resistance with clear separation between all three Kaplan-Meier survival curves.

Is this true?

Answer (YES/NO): YES